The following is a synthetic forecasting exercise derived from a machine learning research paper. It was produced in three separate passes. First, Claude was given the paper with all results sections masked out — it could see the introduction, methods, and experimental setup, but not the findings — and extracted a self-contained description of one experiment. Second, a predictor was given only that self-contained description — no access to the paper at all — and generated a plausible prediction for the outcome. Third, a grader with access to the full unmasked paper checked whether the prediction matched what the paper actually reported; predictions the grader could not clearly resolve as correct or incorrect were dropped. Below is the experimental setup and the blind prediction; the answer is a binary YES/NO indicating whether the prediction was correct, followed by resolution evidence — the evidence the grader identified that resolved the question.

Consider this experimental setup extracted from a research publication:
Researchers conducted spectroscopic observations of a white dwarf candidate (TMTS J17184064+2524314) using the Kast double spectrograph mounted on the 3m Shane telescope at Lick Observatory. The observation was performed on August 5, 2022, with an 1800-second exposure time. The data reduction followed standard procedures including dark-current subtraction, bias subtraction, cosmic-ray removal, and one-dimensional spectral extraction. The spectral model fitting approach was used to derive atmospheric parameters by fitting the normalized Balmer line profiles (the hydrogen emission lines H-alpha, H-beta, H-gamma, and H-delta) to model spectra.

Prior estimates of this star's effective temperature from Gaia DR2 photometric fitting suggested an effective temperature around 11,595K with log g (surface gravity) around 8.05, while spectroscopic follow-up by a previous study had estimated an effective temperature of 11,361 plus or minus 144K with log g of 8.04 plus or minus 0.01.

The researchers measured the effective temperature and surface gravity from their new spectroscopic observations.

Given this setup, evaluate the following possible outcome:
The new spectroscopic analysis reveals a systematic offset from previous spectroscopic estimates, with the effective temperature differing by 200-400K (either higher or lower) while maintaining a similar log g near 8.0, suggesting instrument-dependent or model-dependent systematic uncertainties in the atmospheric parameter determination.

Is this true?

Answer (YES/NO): NO